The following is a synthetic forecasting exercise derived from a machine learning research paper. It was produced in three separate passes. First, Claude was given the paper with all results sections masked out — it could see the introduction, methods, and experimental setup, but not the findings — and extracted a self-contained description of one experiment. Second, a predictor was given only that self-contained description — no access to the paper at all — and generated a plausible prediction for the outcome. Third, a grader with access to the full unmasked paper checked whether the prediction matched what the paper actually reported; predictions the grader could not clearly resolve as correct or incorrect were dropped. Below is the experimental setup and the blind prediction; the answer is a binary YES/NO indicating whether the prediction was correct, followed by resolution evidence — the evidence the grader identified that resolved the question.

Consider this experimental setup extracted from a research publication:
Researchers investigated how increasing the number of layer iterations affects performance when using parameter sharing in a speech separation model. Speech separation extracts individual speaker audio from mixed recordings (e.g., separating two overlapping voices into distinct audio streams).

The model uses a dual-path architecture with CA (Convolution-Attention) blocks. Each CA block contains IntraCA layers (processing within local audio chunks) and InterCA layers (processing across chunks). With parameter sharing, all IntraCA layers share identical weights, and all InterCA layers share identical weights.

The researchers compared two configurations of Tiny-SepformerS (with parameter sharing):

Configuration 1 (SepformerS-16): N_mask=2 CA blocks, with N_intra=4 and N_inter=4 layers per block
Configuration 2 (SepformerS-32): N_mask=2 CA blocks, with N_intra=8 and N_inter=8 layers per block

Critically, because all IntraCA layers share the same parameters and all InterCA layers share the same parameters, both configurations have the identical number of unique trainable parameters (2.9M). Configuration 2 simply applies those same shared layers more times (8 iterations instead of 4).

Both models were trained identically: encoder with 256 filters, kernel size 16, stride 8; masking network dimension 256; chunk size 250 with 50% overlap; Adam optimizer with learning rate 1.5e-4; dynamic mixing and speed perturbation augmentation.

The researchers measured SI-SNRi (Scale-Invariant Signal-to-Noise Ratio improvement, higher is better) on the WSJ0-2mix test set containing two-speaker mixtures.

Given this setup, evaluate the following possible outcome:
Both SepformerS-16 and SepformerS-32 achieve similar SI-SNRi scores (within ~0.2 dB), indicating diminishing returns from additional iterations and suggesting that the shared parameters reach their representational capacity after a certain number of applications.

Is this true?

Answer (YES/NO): NO